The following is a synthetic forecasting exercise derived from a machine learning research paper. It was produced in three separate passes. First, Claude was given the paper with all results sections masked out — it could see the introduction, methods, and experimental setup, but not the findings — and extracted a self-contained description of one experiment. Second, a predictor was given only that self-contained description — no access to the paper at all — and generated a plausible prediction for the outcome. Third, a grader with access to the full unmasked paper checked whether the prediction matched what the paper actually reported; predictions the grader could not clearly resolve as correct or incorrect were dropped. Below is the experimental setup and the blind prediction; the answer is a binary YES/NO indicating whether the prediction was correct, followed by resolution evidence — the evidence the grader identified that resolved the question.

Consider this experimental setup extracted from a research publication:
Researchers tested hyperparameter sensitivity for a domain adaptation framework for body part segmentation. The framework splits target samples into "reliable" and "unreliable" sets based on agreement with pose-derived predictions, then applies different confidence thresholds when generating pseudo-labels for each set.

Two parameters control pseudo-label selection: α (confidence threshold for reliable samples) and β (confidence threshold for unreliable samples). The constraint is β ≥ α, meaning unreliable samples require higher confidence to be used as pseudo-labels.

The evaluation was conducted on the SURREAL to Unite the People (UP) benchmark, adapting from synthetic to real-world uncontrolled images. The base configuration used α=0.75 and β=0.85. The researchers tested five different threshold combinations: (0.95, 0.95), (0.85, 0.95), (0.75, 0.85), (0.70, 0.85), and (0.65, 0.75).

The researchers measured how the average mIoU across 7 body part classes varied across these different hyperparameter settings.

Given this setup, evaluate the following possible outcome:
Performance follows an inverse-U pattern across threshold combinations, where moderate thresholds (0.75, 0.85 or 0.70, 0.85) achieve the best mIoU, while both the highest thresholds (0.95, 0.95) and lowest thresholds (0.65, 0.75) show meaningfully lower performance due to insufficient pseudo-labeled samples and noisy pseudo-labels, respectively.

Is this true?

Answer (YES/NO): NO